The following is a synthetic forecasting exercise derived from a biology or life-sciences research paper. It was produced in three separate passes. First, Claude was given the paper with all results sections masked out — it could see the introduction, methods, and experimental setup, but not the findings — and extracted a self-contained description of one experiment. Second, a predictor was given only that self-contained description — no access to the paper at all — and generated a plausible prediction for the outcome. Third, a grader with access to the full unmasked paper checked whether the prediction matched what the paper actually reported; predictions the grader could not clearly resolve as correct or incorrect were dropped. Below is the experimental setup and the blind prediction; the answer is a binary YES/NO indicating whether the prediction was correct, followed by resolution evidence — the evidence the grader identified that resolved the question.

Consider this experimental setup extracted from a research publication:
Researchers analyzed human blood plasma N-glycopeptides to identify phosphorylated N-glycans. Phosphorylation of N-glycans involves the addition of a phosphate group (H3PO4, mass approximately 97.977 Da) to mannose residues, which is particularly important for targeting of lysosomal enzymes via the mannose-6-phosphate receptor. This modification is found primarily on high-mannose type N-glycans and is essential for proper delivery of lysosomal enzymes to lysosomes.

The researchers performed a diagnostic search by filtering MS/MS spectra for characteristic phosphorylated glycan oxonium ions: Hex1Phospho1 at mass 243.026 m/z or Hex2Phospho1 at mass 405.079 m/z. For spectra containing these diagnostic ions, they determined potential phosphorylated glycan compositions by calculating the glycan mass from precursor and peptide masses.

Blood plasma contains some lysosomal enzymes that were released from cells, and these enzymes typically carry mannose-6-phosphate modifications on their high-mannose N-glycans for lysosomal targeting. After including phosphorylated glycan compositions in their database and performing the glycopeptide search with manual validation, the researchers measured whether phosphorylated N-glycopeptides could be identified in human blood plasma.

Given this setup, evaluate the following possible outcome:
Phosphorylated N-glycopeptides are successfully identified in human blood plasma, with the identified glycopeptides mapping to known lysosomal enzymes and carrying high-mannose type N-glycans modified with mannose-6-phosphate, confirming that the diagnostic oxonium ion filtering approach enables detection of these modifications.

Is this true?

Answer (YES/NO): NO